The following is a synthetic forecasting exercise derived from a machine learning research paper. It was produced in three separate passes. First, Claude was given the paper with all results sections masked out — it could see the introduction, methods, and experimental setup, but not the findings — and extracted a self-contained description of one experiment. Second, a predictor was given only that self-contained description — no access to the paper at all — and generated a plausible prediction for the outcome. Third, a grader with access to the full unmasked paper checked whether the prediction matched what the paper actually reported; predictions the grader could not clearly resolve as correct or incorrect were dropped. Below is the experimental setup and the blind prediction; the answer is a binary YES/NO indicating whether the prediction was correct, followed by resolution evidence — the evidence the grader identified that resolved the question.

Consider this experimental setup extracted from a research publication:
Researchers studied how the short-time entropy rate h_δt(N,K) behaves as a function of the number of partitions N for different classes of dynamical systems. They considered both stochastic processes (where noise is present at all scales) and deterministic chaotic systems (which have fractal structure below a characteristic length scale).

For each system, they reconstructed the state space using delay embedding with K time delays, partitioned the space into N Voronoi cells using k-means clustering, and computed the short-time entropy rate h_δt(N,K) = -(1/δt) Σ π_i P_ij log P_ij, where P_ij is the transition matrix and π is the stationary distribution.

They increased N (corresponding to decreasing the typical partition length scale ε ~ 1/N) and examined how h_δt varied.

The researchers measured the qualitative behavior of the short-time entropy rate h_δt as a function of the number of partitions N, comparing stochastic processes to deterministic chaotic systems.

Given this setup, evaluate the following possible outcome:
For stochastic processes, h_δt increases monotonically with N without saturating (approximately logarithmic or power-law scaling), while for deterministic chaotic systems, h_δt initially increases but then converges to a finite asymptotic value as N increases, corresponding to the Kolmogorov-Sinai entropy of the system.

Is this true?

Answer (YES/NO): NO